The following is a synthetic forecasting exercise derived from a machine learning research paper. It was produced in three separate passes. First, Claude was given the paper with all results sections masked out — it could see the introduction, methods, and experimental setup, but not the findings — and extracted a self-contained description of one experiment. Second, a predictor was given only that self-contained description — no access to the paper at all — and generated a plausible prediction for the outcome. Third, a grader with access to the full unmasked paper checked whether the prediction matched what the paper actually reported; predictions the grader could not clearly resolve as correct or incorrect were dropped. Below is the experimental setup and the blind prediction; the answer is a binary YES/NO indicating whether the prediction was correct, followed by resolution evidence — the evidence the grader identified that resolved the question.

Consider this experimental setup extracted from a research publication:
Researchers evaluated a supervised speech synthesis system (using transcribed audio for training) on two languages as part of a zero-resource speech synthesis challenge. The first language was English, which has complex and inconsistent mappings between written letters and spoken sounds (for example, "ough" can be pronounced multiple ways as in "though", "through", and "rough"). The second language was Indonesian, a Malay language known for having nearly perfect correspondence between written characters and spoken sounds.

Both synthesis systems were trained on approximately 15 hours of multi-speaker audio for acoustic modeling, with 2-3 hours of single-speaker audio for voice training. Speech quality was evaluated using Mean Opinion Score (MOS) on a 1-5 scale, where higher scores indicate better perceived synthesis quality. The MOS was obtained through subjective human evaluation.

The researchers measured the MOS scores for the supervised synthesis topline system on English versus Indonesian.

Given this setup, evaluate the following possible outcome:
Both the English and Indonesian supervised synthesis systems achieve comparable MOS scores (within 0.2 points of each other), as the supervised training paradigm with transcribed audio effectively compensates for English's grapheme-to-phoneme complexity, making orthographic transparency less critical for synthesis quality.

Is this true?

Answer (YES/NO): NO